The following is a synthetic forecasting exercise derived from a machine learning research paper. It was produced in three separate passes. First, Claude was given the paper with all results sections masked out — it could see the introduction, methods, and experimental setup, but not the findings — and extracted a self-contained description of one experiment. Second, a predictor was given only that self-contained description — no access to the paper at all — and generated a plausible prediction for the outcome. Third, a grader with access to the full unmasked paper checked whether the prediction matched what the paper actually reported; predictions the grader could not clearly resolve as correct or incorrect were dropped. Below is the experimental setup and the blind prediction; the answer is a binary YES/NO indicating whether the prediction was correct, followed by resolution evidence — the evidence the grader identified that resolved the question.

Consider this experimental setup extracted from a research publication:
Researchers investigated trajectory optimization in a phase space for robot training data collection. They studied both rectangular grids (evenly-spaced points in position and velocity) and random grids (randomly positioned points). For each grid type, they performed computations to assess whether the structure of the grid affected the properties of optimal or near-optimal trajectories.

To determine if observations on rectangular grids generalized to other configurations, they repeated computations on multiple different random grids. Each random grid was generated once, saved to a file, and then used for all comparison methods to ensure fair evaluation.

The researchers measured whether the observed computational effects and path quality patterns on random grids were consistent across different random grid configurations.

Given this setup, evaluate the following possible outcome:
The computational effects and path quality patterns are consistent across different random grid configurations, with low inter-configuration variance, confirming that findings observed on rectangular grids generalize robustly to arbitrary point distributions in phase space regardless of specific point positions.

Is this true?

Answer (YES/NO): YES